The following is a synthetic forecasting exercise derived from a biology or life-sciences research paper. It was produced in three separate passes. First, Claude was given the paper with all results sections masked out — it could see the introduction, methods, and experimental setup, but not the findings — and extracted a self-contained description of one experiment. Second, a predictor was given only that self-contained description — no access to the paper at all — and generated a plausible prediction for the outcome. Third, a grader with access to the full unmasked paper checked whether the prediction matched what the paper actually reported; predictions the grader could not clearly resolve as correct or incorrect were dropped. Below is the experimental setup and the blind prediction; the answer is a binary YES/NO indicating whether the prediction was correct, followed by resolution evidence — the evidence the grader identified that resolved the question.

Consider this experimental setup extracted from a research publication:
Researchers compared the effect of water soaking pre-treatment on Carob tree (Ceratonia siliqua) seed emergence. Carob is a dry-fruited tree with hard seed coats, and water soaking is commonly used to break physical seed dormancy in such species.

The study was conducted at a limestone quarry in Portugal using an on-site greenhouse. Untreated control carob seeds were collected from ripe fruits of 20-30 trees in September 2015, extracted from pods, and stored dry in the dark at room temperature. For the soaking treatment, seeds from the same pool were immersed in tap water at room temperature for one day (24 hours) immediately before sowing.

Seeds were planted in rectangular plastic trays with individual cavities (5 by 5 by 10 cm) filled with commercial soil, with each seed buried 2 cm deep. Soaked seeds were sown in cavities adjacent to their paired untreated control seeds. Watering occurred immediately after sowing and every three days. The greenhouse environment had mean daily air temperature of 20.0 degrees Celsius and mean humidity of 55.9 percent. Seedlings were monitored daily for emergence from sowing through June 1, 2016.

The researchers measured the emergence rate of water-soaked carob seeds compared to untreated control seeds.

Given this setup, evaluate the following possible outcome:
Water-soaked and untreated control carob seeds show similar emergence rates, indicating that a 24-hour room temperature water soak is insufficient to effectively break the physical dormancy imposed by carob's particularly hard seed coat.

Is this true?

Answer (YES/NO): NO